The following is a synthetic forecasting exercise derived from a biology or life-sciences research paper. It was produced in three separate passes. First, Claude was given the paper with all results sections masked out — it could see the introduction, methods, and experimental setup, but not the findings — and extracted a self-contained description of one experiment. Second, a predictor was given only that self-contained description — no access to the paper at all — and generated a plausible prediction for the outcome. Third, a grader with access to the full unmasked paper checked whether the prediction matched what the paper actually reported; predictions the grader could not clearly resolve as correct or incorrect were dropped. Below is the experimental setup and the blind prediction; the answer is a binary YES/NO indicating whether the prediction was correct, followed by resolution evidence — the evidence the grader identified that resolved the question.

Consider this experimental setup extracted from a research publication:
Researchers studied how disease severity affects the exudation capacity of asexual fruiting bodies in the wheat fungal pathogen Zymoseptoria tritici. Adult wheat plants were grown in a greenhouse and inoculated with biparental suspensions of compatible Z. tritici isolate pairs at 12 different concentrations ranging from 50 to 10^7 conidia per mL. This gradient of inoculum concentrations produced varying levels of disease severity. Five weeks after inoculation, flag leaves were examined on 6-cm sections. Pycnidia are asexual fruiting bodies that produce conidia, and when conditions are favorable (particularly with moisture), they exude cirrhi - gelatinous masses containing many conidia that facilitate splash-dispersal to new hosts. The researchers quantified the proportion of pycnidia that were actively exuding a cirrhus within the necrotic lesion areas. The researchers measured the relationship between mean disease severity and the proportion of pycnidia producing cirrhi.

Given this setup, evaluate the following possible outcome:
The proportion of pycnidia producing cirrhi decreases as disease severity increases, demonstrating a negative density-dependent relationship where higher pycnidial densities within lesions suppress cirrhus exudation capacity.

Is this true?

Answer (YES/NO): NO